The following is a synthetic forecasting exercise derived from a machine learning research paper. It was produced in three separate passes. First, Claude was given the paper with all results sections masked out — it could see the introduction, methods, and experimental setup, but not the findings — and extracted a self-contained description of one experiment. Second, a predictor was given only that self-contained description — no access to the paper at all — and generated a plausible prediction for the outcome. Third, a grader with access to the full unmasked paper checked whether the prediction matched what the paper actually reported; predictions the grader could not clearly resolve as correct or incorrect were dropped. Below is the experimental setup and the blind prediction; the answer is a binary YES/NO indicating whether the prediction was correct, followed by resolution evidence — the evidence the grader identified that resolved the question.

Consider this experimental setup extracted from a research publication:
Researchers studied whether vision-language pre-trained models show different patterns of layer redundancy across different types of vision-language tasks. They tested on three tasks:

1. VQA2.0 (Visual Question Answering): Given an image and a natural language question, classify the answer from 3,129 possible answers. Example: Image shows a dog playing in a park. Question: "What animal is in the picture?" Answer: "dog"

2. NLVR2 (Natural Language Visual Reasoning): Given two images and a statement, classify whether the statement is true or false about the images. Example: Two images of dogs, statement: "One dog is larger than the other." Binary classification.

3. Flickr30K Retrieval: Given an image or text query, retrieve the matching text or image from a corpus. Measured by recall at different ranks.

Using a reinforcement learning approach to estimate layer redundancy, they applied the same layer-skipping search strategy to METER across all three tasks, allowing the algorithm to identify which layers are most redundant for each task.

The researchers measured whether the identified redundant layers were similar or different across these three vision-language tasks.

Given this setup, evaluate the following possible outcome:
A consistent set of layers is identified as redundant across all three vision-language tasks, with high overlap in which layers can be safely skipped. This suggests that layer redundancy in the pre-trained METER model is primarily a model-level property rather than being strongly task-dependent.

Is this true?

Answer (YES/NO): NO